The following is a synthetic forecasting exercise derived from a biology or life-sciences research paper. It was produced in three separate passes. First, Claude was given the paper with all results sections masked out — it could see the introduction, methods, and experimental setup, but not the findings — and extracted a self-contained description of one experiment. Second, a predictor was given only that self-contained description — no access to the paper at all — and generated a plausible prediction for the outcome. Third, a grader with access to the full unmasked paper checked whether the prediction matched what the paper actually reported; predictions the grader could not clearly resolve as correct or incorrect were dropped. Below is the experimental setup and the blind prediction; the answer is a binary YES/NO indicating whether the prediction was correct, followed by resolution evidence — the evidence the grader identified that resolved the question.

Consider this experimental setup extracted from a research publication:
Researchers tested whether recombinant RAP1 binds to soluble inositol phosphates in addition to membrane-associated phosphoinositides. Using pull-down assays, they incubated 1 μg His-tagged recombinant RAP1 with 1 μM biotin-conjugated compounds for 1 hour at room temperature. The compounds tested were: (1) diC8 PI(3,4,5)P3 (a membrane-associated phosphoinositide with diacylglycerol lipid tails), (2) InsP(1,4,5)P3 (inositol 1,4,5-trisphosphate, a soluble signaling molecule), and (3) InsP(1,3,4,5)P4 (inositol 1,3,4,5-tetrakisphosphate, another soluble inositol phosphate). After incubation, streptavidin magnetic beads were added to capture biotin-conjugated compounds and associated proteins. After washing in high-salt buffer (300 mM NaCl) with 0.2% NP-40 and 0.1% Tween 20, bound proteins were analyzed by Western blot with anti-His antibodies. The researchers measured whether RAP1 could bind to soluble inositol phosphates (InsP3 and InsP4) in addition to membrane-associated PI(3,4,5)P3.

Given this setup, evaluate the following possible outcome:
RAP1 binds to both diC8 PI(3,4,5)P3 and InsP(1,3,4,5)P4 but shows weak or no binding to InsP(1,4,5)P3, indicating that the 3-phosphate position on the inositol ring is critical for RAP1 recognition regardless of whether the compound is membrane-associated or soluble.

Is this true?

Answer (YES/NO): NO